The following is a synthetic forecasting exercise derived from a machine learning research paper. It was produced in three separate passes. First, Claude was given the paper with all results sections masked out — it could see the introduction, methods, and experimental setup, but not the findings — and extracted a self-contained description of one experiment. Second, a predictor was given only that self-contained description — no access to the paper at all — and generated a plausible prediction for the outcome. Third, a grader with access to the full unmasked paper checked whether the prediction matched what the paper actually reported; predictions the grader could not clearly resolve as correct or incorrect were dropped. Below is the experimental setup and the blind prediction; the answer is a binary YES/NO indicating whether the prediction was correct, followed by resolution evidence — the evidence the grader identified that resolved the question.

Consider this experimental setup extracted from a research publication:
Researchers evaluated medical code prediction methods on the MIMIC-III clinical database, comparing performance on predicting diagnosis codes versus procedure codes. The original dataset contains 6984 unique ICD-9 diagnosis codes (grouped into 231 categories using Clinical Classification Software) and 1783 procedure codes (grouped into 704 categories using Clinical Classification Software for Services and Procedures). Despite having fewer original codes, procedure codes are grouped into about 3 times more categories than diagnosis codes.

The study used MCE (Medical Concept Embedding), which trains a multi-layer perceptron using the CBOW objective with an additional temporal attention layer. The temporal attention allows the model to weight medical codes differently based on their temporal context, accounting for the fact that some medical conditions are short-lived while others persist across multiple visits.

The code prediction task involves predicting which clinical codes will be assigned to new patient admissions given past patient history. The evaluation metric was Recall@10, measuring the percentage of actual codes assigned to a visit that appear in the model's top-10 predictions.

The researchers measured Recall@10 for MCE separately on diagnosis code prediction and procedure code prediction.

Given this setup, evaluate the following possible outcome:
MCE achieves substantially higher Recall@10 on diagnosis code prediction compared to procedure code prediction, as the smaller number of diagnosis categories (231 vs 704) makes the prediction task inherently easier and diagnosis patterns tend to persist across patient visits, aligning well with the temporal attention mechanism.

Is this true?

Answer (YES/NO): NO